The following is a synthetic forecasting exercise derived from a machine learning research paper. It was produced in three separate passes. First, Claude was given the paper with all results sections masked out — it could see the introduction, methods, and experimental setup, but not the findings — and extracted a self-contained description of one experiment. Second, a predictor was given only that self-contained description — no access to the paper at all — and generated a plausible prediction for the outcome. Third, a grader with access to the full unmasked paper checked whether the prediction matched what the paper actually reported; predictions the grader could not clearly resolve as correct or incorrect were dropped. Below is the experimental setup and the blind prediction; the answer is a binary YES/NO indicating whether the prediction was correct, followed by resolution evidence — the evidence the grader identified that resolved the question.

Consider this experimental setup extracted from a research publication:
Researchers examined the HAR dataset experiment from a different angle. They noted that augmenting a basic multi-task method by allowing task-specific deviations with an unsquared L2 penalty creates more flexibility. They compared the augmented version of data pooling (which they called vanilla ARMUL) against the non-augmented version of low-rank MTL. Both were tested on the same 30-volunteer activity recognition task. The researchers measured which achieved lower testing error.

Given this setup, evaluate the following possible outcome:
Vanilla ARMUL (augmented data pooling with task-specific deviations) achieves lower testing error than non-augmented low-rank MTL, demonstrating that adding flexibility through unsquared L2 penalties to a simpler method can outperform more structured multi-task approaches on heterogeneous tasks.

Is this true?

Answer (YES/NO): YES